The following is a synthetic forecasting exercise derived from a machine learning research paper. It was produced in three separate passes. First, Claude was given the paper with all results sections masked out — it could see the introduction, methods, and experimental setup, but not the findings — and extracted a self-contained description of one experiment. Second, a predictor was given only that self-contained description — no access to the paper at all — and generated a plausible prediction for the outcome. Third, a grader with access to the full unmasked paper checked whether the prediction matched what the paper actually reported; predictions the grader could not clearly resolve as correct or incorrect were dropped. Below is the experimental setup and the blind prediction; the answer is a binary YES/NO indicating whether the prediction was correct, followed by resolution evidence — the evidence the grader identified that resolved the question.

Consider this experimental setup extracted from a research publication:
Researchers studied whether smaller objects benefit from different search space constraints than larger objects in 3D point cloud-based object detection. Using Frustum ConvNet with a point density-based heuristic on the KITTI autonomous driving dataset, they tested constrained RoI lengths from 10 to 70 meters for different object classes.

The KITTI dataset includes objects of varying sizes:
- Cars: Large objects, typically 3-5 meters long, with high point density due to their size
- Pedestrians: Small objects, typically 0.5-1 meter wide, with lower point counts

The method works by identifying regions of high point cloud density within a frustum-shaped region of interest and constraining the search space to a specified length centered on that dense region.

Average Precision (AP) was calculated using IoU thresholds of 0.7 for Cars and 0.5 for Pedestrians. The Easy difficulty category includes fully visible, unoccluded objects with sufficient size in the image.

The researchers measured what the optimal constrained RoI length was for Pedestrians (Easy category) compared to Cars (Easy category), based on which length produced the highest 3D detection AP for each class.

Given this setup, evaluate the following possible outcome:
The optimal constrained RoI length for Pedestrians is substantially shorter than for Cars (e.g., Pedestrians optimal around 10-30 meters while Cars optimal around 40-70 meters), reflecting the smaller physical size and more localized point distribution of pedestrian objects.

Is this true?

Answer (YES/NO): NO